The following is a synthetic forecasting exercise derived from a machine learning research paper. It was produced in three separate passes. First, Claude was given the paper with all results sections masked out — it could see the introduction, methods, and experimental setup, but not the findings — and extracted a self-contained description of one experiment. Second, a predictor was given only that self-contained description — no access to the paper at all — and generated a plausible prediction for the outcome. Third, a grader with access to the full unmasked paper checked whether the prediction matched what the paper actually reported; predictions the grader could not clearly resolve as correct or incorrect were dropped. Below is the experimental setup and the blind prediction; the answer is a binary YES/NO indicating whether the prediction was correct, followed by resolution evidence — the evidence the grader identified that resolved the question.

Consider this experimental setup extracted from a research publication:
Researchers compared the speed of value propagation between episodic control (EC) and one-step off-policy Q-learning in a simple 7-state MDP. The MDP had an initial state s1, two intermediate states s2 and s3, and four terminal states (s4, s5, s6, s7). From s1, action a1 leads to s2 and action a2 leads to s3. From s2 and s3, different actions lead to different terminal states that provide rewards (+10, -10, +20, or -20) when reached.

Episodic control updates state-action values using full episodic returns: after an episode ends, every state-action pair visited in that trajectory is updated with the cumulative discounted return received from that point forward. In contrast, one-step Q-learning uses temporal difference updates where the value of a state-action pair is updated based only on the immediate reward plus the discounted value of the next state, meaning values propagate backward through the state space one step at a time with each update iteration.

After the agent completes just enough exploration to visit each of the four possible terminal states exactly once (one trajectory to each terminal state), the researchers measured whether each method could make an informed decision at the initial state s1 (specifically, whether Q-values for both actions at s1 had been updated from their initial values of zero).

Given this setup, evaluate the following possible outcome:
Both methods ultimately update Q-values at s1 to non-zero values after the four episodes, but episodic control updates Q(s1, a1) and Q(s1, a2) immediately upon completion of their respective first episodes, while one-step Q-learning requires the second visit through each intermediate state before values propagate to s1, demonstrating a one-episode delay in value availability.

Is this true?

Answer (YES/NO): NO